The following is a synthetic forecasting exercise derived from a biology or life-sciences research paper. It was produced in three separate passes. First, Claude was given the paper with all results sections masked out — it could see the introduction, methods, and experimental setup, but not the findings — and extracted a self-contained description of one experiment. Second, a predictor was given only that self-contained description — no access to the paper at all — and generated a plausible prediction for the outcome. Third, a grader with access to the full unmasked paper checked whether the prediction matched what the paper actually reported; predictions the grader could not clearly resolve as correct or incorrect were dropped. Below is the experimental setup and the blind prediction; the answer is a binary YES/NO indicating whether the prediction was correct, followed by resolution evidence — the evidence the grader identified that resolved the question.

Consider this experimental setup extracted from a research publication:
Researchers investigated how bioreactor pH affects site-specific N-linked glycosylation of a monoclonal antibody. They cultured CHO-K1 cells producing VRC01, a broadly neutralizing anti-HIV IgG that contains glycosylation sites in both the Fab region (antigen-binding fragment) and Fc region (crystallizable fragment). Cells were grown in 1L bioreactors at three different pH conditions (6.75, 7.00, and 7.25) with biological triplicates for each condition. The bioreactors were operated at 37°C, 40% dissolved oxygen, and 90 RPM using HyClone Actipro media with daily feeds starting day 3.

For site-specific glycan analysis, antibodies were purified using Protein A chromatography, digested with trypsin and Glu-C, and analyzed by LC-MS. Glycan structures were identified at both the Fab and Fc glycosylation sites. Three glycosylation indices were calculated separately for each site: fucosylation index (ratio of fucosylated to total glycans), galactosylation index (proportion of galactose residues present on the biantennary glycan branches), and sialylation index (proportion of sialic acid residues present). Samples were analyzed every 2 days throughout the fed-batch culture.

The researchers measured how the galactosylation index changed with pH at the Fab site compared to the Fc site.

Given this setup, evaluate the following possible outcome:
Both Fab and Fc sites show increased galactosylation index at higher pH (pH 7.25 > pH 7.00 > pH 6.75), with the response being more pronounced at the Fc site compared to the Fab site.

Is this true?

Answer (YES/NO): NO